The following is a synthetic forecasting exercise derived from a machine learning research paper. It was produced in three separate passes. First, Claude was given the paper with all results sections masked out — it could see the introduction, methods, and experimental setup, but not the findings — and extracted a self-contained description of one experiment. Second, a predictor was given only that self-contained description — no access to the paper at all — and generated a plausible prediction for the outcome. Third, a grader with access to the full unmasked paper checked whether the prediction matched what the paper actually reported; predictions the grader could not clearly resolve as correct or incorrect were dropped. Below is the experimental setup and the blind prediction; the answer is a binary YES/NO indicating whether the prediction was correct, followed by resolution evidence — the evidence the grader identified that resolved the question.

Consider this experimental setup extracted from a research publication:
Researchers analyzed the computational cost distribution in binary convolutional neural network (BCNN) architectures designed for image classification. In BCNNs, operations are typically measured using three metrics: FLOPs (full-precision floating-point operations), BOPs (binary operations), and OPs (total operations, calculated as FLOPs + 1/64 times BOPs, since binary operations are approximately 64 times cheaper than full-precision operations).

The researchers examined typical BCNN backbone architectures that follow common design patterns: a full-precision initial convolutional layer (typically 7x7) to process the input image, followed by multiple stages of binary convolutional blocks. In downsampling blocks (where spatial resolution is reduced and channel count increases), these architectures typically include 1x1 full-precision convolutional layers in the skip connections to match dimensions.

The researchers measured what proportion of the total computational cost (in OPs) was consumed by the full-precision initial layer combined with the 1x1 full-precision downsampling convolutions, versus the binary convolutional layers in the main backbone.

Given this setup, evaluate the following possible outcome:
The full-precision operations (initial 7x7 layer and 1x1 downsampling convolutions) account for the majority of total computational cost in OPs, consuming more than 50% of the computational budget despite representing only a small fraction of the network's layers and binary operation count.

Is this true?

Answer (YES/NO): YES